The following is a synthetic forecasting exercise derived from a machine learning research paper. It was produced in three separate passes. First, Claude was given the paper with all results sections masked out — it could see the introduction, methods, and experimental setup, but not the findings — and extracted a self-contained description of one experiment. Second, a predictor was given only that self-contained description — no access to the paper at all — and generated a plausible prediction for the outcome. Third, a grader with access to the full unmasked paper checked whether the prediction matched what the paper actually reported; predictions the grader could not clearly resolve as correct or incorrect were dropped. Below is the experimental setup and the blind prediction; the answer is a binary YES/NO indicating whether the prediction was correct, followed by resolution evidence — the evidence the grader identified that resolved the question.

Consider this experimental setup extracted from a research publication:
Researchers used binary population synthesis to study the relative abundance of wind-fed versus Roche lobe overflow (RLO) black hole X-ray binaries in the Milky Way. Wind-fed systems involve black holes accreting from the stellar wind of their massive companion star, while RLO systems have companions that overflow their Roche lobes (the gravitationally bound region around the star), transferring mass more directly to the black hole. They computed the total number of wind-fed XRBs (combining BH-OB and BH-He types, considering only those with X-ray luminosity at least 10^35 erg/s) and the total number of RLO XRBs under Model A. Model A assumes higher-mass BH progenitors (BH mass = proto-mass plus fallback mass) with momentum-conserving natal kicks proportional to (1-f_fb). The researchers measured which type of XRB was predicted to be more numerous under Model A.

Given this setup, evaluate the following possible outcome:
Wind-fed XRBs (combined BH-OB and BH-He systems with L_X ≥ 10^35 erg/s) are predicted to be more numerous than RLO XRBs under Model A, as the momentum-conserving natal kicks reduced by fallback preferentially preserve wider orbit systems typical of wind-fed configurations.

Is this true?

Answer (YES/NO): YES